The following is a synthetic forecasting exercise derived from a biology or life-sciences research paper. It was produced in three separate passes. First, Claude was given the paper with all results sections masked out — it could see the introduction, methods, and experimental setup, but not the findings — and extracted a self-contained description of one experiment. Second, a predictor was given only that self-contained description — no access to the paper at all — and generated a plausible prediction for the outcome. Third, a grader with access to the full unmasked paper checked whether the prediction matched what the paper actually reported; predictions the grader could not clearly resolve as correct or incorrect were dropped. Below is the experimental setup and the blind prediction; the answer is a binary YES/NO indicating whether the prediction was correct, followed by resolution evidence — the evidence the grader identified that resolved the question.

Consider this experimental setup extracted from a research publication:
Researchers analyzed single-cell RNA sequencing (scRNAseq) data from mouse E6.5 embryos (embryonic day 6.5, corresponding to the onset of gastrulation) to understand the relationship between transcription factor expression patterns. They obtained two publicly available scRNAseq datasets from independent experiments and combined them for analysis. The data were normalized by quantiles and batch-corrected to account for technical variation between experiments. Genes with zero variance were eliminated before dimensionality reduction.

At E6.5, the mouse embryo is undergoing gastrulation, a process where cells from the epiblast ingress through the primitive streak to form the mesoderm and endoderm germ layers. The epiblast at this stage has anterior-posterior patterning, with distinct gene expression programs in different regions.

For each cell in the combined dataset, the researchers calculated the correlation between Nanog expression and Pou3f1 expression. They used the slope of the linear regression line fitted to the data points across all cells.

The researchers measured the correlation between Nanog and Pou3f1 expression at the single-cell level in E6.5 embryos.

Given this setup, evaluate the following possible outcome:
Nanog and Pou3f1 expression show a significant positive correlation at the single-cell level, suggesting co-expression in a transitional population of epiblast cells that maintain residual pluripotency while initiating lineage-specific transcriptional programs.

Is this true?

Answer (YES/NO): NO